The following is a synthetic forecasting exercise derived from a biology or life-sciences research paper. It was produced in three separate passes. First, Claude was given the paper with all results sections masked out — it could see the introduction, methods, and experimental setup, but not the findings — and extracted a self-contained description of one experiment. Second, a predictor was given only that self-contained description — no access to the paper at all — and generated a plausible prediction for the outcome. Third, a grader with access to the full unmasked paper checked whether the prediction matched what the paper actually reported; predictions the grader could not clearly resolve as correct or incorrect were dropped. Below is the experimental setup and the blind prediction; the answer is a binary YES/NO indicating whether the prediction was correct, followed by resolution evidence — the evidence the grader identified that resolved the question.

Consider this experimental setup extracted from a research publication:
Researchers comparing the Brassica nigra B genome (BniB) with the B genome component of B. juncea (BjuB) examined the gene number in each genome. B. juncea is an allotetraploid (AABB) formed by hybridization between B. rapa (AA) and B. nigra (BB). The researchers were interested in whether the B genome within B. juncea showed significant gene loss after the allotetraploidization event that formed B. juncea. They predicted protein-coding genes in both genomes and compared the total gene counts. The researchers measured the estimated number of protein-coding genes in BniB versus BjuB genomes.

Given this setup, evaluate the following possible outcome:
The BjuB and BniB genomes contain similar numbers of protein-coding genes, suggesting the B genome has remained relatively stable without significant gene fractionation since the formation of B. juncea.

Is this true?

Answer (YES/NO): YES